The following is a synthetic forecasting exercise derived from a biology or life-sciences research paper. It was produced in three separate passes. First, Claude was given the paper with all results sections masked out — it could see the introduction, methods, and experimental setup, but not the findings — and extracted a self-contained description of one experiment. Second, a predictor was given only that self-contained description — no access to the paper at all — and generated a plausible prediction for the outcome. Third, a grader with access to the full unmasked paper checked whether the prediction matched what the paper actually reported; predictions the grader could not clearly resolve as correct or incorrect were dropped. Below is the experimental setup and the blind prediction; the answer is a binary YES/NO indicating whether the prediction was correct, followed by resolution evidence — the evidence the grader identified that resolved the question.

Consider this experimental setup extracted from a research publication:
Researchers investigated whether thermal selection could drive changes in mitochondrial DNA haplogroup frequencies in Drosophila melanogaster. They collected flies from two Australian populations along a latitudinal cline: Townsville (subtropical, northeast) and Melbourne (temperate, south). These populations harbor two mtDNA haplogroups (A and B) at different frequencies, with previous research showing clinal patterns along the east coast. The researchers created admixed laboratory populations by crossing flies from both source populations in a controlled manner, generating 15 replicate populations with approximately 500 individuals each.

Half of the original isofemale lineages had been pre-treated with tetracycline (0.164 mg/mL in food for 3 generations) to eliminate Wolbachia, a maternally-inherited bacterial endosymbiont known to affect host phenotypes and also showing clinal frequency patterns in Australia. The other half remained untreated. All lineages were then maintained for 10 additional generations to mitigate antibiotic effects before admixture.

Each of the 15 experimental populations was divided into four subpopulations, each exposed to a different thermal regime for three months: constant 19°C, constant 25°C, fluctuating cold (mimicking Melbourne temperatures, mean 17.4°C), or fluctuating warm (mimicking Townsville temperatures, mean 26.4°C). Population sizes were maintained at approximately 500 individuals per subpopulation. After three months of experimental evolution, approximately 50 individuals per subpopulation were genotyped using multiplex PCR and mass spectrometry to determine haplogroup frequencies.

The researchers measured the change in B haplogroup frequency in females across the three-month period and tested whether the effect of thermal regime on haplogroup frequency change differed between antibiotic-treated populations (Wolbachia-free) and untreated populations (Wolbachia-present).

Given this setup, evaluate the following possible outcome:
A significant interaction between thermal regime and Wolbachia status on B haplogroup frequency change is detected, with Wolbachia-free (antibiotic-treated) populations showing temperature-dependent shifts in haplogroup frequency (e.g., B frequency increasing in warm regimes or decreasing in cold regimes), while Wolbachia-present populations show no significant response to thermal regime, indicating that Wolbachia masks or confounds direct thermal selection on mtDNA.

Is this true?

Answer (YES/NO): NO